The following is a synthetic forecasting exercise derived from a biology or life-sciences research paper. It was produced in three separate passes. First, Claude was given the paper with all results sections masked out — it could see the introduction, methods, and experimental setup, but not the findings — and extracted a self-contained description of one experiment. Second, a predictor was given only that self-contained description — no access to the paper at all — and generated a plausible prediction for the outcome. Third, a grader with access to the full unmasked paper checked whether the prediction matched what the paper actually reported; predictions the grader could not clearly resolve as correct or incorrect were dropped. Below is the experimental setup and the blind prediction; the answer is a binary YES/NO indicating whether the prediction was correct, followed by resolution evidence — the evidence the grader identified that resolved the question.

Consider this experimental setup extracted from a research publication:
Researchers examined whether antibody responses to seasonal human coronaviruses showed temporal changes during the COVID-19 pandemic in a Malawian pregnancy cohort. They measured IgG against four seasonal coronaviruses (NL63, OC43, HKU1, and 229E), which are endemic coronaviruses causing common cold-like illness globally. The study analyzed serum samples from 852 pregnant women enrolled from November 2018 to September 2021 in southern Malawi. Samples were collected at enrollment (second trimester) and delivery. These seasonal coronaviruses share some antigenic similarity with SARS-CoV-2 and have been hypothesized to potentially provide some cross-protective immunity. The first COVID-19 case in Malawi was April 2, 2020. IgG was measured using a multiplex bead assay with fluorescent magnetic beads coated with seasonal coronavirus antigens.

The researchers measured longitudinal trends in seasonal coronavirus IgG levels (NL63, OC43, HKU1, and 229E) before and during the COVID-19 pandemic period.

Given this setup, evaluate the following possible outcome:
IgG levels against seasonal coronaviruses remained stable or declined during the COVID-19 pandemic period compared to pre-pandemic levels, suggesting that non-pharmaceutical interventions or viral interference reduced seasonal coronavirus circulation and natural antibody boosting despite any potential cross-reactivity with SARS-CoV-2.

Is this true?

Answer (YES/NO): YES